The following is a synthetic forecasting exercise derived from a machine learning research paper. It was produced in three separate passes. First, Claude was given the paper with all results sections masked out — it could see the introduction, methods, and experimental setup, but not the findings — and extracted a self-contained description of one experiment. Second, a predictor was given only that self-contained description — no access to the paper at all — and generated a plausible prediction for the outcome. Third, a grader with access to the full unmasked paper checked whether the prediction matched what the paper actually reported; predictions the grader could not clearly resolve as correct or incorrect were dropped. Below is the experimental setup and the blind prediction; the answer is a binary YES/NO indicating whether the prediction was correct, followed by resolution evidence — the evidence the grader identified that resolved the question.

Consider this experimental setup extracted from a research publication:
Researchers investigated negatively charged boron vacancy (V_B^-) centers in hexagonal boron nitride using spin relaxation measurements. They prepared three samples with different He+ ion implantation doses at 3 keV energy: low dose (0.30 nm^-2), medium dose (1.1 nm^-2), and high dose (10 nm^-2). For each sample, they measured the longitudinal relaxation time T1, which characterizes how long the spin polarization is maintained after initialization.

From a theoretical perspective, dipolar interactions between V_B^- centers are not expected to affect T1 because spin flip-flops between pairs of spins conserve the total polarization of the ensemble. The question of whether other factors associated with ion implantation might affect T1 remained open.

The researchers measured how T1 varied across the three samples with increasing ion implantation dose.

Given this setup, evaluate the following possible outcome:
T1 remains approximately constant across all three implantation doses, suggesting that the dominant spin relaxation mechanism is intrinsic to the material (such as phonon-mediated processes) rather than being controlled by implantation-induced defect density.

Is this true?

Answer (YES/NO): NO